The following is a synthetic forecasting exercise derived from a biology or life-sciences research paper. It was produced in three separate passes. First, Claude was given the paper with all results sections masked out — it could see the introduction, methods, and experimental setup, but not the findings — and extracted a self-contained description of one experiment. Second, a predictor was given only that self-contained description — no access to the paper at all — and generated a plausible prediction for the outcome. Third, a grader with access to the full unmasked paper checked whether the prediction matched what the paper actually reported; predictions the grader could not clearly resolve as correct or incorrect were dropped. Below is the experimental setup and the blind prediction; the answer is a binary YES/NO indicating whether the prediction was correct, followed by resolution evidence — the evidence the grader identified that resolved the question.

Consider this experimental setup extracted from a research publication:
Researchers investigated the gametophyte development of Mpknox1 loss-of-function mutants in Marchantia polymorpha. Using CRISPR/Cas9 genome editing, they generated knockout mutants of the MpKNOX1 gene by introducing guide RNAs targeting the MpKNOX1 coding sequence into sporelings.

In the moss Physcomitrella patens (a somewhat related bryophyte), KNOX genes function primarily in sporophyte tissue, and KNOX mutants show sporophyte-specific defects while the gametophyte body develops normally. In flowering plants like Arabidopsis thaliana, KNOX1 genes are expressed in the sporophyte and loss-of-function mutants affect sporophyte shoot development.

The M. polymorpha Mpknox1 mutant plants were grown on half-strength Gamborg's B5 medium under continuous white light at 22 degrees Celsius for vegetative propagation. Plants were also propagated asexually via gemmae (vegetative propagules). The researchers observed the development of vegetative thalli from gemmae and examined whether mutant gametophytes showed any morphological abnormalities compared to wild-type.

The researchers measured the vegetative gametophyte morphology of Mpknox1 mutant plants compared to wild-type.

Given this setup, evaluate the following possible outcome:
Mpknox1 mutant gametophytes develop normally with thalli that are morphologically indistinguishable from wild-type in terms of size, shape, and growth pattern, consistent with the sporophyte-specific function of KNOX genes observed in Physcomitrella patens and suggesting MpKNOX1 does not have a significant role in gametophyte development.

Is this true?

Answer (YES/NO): YES